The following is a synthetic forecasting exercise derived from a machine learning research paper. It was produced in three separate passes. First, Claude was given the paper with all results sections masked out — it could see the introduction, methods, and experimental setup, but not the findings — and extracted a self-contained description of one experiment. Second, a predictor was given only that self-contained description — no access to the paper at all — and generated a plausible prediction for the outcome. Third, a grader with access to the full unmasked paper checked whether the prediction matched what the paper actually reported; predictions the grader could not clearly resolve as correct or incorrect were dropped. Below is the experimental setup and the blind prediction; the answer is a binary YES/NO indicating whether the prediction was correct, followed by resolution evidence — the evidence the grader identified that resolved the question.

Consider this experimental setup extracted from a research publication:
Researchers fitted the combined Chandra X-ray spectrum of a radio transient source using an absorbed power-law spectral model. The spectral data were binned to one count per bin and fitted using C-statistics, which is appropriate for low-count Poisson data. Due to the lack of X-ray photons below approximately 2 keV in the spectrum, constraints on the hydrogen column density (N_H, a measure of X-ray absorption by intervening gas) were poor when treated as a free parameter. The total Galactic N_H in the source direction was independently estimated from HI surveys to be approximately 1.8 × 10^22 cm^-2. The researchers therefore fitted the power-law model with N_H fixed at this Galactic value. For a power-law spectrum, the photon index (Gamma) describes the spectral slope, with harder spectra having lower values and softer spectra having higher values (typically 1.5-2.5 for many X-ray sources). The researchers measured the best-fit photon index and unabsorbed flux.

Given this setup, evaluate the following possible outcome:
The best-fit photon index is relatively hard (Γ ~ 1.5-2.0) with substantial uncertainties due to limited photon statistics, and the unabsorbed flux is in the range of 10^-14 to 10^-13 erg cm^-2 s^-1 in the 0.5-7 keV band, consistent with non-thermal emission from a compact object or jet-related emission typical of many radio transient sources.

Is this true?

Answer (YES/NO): NO